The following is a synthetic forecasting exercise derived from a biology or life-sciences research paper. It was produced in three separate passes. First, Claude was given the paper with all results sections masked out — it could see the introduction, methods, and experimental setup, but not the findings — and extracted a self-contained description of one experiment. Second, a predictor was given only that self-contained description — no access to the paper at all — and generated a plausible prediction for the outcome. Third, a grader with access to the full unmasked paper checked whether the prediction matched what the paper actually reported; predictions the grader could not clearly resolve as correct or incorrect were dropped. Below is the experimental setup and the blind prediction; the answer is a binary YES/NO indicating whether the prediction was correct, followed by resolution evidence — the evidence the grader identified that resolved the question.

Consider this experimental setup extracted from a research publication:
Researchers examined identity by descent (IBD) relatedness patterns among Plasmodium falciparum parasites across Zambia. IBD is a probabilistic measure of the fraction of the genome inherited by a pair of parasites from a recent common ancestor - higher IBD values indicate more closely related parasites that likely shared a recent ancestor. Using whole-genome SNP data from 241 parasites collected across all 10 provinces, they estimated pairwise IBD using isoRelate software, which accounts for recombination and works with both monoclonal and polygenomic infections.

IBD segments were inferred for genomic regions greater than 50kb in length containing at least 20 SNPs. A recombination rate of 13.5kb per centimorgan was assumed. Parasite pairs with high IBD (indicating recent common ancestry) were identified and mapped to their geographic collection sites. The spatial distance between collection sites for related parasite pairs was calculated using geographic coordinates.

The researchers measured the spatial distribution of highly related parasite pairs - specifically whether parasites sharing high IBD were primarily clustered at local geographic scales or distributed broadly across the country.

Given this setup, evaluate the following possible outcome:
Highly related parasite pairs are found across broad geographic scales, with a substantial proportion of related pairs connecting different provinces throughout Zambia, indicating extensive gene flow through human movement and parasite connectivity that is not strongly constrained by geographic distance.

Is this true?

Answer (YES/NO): NO